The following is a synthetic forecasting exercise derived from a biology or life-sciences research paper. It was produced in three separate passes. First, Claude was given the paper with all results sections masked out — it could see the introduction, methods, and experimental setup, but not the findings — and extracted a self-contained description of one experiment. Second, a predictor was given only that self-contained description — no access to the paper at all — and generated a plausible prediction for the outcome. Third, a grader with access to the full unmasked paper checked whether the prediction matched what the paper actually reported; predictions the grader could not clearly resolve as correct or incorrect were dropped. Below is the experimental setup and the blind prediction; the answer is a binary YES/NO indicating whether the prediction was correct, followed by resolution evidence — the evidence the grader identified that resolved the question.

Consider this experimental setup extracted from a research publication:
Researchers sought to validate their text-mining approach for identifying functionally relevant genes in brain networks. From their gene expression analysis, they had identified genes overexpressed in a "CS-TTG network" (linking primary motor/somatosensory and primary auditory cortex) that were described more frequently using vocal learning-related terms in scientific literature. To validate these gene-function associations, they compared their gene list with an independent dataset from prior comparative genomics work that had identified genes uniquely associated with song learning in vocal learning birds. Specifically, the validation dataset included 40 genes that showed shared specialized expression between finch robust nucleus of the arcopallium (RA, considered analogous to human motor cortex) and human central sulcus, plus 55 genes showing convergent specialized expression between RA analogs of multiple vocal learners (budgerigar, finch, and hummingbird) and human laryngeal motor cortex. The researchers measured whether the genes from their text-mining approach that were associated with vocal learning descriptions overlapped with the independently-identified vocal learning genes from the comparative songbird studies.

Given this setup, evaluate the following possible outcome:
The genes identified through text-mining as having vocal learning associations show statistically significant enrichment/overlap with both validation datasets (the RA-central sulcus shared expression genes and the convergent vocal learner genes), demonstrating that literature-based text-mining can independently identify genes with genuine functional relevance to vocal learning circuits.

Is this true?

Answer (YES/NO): YES